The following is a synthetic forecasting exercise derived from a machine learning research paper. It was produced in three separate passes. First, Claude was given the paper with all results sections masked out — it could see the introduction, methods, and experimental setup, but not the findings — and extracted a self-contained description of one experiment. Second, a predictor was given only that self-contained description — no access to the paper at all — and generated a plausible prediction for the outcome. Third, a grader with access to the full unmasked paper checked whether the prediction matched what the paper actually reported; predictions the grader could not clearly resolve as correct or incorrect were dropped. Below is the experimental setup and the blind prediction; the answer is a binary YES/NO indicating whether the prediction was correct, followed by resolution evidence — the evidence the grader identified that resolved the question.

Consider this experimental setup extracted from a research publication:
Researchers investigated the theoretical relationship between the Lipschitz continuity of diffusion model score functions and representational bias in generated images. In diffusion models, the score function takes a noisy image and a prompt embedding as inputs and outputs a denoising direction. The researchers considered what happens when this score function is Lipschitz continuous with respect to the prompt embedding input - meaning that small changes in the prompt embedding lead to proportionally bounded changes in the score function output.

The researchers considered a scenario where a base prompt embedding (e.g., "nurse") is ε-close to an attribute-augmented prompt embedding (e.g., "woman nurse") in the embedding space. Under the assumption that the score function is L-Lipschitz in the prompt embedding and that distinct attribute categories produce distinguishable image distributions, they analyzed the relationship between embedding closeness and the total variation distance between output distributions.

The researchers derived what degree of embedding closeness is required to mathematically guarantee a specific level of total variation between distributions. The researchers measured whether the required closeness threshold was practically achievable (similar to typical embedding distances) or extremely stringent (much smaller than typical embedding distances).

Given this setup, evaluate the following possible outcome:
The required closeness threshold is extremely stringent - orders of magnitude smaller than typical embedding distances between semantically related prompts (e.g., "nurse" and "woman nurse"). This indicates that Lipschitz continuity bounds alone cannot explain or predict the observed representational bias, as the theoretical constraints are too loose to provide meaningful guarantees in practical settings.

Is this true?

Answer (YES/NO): YES